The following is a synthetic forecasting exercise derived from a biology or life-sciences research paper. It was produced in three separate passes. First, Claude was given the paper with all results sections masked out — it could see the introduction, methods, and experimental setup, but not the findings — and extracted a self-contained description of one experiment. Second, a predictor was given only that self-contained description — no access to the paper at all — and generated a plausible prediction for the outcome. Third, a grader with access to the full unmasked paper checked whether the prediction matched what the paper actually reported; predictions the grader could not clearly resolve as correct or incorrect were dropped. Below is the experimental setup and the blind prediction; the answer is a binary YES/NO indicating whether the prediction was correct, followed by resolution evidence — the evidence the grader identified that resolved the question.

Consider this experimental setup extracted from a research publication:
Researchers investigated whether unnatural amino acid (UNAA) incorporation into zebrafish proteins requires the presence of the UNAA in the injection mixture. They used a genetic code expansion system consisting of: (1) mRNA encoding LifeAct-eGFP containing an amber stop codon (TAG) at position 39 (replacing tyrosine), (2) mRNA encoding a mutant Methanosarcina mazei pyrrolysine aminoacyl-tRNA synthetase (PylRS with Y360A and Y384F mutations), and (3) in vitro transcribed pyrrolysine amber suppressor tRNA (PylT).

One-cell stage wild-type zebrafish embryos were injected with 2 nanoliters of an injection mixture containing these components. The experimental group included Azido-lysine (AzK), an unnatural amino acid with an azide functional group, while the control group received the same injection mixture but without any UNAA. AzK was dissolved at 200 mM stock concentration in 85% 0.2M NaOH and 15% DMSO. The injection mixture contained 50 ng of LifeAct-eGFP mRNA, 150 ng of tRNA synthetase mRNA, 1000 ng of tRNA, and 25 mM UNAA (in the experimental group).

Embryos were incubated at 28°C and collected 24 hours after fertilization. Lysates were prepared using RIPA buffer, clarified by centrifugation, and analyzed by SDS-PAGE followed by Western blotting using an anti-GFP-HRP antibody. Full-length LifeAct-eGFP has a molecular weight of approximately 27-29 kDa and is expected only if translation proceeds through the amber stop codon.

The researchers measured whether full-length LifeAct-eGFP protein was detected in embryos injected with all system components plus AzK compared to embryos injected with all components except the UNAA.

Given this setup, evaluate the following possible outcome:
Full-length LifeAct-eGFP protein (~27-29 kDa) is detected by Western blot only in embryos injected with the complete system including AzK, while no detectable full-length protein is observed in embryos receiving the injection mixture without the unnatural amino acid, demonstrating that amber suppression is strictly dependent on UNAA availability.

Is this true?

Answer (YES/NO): YES